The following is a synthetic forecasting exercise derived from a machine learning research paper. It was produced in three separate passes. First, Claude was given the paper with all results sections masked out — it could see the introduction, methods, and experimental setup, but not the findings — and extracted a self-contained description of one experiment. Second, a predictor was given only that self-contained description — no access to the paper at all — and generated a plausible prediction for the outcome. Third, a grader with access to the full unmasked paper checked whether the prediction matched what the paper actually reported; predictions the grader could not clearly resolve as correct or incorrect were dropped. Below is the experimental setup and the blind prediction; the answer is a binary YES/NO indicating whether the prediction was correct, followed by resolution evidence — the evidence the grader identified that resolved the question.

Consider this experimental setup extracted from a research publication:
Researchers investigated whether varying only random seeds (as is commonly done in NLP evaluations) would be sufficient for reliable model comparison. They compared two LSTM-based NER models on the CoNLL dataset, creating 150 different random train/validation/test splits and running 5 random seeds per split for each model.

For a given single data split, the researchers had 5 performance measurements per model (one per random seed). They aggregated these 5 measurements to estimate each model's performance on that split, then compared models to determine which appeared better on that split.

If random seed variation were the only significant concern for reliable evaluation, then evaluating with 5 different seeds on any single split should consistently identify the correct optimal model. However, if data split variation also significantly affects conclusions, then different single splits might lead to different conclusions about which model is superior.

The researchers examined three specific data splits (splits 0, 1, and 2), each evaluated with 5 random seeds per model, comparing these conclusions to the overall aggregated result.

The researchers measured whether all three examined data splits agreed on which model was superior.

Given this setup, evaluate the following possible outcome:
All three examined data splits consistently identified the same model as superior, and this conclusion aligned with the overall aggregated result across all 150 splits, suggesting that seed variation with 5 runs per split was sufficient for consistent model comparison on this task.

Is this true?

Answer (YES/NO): NO